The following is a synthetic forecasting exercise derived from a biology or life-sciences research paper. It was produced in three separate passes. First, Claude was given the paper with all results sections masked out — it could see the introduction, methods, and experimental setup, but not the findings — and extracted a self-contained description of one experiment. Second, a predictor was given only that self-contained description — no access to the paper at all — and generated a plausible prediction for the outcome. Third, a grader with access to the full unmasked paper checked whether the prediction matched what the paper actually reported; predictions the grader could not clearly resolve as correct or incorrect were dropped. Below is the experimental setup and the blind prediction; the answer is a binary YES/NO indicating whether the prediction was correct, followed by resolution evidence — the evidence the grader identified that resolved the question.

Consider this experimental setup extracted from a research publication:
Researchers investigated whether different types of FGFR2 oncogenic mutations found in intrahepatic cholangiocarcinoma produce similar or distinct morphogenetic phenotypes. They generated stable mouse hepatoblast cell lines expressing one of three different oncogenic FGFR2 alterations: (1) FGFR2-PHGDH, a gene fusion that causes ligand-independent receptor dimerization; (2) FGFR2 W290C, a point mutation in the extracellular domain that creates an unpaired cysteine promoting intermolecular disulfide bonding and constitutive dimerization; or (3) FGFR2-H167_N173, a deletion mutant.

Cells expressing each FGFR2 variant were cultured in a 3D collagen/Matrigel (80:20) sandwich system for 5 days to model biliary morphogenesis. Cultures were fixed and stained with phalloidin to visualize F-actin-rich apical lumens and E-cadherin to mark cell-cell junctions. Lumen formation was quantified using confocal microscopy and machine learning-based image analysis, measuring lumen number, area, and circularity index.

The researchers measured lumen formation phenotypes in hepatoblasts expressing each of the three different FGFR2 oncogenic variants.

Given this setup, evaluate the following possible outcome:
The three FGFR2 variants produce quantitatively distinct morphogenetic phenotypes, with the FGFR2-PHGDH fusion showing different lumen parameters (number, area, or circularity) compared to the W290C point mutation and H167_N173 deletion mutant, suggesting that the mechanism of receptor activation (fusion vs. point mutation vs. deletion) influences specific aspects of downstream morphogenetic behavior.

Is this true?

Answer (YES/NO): YES